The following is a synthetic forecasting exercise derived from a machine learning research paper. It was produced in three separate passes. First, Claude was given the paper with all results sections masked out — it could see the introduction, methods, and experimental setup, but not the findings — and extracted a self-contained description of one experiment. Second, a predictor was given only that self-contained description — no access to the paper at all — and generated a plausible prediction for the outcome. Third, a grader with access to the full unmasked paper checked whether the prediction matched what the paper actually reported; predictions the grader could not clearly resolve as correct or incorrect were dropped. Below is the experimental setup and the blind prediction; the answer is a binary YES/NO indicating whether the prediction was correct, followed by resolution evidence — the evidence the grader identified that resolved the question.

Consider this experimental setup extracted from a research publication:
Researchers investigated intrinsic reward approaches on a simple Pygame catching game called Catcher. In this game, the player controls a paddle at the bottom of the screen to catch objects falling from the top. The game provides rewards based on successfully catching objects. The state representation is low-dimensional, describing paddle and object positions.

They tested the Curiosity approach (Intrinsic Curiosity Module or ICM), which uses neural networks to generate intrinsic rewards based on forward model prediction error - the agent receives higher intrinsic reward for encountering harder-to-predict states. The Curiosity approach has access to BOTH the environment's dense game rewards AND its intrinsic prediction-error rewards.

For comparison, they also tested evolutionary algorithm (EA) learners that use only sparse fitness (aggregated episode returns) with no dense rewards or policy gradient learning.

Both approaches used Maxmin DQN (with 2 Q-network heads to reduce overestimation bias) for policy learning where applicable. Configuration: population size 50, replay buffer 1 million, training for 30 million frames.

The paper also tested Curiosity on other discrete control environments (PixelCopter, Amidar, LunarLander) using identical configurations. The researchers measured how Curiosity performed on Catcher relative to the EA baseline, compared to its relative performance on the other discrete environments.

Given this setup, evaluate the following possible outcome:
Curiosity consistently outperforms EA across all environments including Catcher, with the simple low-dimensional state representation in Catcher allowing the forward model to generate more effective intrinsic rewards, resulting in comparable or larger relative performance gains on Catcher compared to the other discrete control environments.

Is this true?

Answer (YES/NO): NO